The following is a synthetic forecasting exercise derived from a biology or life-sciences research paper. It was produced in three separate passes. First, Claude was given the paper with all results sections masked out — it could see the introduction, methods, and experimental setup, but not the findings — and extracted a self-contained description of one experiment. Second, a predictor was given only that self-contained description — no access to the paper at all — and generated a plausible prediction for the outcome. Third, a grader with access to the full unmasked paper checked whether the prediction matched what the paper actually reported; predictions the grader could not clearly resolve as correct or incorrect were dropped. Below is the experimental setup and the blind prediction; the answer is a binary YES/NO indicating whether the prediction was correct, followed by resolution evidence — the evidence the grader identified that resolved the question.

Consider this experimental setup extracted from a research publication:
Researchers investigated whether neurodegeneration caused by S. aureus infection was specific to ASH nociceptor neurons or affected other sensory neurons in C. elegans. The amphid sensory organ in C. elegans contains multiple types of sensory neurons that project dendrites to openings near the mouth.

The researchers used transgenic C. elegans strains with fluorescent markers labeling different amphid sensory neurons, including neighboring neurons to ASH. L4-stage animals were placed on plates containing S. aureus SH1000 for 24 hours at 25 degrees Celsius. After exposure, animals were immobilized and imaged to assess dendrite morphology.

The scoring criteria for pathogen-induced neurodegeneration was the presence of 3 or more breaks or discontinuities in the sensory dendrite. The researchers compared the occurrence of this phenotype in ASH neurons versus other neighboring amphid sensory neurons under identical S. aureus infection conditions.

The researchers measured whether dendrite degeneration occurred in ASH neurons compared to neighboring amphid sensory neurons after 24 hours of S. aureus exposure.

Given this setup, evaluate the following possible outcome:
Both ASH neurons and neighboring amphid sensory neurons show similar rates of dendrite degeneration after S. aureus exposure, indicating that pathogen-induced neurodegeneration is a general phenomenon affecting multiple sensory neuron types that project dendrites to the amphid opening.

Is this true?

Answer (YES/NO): NO